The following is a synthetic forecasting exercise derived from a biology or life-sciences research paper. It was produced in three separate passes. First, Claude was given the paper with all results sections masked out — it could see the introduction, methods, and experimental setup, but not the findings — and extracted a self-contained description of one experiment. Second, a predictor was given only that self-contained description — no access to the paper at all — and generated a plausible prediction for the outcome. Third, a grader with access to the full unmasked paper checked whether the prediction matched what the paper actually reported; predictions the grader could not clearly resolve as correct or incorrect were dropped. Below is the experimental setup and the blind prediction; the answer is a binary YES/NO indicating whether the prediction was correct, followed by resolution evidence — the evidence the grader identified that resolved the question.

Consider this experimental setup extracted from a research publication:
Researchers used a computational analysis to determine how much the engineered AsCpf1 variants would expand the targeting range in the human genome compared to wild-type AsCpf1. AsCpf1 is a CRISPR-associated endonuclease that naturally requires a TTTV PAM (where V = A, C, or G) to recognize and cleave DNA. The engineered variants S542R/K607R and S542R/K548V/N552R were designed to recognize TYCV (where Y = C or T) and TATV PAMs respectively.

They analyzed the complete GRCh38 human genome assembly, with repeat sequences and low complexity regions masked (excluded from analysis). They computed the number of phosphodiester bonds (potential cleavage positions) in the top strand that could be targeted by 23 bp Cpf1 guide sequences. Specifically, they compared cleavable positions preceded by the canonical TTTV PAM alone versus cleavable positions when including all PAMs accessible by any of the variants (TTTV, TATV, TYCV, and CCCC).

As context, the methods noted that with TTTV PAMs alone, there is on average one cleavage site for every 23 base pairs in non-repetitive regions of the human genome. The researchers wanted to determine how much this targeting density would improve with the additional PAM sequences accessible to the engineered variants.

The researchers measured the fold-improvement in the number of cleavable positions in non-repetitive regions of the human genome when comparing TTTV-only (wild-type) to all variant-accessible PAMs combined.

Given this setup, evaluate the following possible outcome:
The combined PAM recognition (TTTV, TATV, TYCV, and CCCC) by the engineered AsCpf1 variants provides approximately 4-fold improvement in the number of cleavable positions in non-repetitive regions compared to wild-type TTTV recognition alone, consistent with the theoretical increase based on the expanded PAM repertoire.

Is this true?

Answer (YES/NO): NO